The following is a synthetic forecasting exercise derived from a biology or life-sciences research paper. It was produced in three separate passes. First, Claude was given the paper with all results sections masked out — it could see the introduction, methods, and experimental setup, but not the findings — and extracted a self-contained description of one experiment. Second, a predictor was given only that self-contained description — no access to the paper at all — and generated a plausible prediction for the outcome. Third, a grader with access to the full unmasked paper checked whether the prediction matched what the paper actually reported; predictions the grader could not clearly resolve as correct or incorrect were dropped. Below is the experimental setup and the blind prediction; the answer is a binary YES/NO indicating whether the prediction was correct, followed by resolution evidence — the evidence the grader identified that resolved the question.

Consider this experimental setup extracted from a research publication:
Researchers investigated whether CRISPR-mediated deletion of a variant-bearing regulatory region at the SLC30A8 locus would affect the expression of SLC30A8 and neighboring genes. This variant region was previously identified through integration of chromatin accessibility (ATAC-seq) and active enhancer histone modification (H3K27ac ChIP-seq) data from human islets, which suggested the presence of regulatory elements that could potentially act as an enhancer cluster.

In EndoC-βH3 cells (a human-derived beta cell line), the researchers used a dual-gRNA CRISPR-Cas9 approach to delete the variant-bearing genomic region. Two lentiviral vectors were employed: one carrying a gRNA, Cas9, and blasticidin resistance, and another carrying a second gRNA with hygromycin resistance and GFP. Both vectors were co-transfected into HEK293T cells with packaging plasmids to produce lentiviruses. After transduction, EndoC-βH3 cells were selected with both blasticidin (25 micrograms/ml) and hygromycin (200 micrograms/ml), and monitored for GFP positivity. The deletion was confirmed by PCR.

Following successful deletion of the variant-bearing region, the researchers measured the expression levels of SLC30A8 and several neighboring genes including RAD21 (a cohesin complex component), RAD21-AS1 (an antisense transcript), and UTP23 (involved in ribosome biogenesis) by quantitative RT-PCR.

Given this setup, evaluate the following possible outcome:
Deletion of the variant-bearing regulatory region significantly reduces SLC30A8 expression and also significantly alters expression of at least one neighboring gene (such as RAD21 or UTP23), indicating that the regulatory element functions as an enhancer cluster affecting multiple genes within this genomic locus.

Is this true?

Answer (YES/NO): YES